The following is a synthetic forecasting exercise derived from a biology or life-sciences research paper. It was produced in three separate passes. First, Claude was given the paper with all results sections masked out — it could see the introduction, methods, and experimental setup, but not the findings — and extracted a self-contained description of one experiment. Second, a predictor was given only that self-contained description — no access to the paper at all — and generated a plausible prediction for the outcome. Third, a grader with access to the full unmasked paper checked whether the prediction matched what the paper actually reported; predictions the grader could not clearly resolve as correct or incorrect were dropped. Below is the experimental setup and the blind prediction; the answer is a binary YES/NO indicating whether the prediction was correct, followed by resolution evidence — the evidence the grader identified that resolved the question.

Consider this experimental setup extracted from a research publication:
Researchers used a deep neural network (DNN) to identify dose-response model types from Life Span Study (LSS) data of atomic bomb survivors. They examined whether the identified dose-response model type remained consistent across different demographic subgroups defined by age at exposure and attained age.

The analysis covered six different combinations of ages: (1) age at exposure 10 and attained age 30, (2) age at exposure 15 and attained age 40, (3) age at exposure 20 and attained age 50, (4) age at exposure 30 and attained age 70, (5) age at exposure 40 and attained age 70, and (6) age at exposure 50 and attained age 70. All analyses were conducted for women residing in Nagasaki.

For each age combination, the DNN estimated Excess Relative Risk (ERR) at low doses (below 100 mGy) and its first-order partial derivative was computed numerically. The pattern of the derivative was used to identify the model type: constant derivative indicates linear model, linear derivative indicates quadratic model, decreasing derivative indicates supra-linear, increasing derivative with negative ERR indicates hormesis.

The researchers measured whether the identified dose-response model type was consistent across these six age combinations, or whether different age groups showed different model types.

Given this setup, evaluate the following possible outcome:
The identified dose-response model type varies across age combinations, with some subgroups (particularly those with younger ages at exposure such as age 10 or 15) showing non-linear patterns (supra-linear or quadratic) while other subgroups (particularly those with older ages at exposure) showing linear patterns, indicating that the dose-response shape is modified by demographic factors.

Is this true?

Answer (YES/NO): NO